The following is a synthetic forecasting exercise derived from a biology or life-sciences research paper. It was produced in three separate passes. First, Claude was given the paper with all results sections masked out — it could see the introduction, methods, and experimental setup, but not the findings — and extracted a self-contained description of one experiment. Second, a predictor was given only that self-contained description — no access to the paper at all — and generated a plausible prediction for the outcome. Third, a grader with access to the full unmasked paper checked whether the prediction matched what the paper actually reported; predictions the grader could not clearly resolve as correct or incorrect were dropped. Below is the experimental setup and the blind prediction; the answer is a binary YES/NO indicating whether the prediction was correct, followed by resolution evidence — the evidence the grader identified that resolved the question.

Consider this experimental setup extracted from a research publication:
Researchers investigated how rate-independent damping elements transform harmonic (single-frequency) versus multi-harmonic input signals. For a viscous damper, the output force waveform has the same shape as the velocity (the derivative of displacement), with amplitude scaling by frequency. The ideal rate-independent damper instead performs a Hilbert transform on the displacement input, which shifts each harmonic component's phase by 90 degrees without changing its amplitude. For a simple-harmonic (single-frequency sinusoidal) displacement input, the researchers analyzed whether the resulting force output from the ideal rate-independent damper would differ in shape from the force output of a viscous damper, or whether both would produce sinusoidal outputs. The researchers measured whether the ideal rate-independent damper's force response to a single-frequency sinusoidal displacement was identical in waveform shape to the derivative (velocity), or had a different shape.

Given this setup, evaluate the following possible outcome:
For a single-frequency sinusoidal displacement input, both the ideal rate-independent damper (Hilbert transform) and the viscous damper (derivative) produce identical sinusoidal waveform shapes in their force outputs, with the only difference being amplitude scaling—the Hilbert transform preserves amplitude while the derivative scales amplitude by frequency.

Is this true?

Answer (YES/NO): YES